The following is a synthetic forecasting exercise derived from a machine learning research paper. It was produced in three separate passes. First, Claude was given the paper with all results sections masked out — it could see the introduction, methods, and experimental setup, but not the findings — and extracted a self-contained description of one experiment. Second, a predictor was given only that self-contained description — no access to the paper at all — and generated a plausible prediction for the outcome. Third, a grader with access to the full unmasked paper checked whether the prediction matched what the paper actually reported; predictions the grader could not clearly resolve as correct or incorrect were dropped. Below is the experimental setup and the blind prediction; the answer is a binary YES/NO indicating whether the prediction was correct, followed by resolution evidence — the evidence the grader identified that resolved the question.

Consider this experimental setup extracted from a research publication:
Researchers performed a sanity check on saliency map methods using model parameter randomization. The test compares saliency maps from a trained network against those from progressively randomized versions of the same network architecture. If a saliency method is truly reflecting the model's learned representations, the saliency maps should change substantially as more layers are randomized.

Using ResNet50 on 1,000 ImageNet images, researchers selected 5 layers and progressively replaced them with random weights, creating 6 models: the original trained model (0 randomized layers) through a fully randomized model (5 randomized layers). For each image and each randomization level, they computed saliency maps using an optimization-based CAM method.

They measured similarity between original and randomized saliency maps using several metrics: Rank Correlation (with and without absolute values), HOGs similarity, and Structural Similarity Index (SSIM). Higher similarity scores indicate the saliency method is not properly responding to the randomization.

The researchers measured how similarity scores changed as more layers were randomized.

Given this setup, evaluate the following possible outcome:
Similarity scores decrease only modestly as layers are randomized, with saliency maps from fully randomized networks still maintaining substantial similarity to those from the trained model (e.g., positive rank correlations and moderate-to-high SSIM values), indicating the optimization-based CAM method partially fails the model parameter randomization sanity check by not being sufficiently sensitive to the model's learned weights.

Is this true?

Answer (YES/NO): NO